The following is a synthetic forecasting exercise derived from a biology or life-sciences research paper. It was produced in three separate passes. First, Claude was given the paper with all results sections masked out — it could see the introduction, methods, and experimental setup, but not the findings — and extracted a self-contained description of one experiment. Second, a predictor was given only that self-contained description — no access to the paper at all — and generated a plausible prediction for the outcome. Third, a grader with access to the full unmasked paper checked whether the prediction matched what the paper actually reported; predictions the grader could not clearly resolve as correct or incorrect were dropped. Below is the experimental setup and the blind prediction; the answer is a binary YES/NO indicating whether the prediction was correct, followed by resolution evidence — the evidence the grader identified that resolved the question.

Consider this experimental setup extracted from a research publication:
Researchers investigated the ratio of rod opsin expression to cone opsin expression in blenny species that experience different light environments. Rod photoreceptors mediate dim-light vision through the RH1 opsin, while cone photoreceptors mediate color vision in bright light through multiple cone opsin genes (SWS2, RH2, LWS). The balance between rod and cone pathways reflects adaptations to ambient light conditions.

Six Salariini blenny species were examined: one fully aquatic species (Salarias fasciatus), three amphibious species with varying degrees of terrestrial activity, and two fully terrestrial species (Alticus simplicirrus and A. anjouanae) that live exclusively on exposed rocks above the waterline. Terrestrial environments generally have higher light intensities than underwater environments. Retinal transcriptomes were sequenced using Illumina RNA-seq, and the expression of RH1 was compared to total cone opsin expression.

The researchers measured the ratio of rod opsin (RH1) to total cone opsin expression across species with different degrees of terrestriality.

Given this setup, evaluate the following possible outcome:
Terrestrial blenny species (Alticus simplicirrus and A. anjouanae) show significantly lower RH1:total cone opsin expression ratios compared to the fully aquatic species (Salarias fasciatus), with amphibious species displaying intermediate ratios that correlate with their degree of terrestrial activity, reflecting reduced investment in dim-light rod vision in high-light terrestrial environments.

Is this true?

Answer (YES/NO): NO